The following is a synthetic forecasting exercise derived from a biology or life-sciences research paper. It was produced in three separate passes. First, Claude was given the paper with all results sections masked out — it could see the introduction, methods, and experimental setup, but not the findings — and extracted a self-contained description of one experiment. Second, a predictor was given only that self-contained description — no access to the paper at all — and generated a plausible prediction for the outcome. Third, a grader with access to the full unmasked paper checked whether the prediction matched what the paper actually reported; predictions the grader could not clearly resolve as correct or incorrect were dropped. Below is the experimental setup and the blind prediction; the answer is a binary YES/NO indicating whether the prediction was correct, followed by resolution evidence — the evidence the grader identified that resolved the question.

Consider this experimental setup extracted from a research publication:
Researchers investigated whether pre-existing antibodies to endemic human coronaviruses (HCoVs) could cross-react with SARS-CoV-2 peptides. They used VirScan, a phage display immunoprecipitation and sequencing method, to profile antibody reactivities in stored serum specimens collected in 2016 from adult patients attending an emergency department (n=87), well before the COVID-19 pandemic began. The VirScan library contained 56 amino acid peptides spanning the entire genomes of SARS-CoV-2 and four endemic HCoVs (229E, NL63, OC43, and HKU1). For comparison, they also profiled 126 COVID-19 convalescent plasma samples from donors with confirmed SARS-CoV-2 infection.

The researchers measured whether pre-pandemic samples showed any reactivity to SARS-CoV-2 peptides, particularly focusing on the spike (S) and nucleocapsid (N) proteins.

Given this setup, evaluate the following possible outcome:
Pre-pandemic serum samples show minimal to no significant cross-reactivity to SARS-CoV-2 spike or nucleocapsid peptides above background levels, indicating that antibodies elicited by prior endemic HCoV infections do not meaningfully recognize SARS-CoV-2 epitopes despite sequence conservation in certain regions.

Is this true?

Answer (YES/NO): NO